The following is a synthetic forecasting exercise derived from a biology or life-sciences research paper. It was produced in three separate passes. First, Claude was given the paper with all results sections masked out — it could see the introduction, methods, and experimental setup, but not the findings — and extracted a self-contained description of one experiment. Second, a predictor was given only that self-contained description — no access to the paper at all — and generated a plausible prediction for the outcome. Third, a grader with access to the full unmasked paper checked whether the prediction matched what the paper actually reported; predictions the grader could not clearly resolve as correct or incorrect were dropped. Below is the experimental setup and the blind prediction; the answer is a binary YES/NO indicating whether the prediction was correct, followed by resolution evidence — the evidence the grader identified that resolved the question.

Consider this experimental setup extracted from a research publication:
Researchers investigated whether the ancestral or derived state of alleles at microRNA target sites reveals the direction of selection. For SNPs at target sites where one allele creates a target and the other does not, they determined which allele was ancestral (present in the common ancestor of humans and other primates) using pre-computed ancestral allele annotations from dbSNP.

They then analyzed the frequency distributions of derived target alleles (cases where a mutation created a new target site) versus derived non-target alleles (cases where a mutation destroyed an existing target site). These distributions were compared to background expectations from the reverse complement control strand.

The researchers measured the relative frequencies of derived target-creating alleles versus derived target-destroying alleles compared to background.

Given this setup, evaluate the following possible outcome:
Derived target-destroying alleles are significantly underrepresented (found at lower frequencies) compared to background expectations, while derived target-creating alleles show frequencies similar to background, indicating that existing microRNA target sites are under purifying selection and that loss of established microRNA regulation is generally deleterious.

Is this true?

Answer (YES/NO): NO